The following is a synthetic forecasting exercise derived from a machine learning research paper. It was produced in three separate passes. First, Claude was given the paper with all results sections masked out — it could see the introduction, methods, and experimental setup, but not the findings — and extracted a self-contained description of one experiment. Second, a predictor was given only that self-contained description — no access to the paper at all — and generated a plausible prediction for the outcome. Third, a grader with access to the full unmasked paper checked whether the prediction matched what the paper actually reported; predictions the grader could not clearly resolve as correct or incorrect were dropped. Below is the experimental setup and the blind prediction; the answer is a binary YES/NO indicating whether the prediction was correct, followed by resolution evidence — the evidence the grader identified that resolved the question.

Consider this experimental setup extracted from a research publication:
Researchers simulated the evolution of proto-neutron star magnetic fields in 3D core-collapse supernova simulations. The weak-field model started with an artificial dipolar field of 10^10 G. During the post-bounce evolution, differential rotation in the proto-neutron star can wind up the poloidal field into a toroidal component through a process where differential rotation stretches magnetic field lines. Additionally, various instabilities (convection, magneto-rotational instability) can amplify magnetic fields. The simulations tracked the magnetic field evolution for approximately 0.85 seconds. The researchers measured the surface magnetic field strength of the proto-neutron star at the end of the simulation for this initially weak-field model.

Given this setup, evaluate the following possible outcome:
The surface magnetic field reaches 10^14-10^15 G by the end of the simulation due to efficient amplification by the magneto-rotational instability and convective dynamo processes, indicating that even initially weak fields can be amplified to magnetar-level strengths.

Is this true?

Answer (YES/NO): YES